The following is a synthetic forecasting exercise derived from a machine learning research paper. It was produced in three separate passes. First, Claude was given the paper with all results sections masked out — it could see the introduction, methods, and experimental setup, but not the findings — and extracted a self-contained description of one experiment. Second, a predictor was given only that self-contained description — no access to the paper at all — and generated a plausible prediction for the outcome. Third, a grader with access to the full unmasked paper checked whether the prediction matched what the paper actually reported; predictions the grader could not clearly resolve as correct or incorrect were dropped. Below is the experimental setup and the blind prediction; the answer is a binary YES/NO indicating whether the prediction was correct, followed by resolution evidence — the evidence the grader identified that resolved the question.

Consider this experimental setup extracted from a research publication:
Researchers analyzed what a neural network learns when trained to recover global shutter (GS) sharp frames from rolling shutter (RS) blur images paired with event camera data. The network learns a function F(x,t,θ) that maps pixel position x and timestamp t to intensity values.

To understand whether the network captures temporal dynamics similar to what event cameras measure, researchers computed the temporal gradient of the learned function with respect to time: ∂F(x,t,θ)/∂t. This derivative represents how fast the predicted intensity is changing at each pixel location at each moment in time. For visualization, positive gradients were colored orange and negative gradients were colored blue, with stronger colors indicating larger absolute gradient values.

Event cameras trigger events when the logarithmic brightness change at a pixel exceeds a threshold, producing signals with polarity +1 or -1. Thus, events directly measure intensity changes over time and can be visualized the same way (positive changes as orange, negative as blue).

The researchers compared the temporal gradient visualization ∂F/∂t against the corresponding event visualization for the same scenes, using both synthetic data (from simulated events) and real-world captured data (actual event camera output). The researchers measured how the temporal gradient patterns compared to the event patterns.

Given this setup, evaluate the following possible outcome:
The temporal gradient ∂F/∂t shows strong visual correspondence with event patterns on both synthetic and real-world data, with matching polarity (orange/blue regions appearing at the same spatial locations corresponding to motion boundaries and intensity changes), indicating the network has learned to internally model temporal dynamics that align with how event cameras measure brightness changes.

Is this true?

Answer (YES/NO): YES